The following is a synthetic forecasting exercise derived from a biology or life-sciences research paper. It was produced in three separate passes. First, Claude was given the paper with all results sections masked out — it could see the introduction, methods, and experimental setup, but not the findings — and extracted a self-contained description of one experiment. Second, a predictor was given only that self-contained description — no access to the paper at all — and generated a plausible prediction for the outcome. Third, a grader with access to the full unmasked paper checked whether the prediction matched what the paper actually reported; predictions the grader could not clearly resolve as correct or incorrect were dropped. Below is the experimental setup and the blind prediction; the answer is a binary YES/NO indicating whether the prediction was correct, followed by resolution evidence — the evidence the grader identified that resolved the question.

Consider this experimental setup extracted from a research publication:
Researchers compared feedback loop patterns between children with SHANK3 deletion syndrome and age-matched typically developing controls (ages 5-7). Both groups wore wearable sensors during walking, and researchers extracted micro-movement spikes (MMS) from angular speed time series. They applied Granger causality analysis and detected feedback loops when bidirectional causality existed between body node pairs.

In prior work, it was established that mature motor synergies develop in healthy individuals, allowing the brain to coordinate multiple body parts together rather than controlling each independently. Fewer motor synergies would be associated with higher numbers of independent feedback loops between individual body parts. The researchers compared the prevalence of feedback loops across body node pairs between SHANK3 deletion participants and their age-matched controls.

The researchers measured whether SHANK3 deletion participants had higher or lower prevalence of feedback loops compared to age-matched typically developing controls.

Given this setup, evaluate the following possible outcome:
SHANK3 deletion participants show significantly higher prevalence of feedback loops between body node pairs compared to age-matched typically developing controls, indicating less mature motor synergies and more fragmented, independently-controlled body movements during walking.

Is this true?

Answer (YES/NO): YES